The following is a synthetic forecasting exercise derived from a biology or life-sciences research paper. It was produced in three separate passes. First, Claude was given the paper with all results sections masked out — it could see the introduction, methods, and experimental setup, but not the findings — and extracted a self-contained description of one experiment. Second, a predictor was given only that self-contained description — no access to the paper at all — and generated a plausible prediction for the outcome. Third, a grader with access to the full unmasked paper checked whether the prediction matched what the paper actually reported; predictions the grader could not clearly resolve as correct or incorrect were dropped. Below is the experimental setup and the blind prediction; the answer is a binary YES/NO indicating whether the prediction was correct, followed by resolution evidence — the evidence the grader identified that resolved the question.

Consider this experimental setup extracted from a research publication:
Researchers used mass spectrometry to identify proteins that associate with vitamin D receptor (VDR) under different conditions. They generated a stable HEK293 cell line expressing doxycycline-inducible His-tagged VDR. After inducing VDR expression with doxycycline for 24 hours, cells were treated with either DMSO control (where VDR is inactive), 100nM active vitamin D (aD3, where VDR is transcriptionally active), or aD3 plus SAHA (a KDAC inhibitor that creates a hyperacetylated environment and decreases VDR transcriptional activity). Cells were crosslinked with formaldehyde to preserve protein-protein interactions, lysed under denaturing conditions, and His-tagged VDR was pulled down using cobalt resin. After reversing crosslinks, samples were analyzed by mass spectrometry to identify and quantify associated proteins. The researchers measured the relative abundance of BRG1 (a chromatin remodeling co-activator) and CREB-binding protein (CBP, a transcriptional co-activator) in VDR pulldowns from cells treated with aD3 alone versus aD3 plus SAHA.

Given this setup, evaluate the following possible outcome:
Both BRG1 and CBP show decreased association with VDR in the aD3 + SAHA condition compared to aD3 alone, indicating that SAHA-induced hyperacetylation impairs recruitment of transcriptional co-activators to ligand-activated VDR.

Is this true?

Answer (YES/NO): YES